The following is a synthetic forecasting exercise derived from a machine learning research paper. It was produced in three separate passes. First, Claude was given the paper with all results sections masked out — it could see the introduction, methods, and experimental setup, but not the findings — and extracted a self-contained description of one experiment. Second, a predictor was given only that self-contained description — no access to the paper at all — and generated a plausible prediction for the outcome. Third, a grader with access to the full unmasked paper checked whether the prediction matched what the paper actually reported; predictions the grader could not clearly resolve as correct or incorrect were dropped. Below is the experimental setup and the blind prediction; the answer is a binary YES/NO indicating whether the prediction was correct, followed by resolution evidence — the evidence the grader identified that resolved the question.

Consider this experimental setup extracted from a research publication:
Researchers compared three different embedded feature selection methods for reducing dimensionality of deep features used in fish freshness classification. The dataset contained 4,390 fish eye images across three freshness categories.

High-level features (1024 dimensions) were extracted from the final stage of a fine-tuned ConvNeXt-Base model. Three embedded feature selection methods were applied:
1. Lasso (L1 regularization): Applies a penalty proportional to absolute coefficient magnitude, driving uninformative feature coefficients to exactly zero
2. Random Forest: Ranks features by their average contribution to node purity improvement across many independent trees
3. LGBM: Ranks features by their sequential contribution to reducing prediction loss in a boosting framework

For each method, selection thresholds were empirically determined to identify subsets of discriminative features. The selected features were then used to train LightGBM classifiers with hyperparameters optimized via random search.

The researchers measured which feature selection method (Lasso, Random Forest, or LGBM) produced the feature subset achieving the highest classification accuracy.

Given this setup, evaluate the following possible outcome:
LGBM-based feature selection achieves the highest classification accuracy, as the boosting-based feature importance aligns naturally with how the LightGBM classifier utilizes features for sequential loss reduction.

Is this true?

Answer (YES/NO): YES